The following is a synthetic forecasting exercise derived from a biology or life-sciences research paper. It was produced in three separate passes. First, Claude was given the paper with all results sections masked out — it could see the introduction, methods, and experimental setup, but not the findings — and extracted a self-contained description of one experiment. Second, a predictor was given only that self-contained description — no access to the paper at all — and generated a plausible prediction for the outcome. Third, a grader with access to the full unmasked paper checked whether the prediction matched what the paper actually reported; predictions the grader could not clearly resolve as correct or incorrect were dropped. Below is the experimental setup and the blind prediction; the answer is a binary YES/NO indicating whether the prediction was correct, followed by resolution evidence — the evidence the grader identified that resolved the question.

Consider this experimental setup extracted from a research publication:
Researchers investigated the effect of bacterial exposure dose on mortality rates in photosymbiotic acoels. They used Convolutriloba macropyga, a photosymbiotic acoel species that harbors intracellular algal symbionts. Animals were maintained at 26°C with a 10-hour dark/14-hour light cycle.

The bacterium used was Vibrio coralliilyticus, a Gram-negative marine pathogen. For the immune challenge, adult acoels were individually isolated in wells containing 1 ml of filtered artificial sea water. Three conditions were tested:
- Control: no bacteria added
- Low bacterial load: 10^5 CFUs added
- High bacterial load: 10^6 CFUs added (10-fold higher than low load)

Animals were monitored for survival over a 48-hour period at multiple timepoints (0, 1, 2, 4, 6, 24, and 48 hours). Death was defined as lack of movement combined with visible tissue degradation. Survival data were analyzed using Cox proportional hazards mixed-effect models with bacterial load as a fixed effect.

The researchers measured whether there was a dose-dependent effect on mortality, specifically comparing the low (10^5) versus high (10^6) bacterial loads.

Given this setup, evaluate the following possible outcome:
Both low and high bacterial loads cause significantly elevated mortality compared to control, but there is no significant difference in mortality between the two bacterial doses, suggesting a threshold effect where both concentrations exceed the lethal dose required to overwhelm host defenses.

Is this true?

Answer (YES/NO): NO